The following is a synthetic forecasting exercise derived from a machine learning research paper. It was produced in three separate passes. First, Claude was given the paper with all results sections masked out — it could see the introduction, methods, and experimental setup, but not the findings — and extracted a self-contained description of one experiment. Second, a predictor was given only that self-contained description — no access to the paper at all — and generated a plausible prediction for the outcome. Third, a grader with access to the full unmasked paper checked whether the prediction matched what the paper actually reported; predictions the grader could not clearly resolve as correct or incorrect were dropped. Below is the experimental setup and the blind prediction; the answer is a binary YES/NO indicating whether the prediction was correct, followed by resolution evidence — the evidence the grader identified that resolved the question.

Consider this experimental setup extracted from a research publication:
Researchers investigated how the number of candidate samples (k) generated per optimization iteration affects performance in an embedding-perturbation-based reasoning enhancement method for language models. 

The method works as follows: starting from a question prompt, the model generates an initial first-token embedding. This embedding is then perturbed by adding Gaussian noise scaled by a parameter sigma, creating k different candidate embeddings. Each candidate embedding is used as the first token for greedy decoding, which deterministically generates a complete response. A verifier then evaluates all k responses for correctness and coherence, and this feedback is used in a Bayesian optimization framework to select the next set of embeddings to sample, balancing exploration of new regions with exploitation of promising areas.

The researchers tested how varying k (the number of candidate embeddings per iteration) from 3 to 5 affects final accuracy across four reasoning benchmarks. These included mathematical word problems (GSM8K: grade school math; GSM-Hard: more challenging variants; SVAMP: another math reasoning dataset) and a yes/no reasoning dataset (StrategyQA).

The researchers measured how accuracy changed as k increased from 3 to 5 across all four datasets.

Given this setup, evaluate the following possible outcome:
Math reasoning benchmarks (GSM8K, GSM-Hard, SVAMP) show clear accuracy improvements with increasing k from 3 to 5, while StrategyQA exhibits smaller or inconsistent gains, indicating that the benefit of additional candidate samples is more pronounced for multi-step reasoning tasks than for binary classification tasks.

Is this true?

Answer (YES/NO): NO